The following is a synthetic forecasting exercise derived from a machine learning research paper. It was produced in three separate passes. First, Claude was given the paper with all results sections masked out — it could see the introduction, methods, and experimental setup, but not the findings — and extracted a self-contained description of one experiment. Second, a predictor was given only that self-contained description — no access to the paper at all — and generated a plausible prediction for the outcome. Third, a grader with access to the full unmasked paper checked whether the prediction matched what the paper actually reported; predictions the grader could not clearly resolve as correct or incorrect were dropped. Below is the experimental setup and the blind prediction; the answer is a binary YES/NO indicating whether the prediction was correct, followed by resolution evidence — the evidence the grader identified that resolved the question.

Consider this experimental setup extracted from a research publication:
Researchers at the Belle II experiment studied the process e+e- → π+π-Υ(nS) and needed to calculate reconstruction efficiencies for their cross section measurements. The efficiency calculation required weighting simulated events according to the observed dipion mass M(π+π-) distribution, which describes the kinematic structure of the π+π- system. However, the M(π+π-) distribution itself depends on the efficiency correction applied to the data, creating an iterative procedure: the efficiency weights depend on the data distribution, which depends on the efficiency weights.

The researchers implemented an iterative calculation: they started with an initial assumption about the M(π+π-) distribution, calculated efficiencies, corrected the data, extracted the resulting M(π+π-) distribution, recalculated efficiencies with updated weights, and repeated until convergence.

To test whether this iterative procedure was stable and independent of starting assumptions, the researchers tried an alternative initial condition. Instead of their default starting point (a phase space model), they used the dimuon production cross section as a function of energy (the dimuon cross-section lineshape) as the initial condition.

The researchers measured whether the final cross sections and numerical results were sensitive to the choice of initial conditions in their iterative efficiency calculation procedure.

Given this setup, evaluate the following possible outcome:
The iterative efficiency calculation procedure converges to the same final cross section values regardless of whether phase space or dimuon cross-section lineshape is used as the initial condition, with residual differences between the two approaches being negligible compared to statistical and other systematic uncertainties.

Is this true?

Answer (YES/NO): YES